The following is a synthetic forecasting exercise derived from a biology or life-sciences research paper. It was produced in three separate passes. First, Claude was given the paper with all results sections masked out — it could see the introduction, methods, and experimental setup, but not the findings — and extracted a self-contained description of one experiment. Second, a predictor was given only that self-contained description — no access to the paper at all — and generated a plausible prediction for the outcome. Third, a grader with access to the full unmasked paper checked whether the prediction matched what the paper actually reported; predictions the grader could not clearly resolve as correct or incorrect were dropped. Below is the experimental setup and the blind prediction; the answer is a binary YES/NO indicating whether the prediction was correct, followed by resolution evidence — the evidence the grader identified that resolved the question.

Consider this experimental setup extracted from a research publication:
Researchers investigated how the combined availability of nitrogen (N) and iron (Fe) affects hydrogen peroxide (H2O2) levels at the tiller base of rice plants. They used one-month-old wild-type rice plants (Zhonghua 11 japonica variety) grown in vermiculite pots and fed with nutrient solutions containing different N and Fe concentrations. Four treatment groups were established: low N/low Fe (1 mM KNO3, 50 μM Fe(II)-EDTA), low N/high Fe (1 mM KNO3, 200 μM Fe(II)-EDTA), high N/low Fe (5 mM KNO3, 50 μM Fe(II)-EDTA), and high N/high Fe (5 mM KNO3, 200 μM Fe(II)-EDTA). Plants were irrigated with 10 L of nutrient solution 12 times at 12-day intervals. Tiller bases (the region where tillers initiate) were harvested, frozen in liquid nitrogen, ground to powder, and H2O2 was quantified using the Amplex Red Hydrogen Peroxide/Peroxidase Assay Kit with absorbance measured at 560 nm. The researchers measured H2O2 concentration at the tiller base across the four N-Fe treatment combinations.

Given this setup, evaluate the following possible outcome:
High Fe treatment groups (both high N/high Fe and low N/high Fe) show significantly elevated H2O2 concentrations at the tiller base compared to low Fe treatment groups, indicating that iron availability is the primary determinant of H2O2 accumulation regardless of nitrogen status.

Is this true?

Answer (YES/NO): NO